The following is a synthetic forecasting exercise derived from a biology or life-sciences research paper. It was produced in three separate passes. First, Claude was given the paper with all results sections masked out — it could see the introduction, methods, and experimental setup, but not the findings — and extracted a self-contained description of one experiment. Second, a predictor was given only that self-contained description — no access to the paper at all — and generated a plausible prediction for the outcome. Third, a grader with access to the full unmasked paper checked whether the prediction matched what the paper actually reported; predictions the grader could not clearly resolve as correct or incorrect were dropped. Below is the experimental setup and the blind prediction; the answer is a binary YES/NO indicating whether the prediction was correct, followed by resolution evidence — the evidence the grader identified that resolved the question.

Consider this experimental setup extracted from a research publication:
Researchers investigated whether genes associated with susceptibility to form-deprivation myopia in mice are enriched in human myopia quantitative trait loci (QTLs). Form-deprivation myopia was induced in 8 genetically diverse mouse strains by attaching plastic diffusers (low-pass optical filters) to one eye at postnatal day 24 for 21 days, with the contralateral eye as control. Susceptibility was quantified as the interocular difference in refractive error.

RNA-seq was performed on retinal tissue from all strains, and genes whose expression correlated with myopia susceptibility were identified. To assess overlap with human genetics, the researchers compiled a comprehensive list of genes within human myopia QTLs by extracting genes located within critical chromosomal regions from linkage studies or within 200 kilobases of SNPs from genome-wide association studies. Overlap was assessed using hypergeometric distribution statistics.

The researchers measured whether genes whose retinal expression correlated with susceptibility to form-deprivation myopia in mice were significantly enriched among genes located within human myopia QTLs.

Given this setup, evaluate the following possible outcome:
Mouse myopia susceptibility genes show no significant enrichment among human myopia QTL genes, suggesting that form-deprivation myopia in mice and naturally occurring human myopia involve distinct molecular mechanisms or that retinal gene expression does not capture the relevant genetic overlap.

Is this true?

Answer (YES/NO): NO